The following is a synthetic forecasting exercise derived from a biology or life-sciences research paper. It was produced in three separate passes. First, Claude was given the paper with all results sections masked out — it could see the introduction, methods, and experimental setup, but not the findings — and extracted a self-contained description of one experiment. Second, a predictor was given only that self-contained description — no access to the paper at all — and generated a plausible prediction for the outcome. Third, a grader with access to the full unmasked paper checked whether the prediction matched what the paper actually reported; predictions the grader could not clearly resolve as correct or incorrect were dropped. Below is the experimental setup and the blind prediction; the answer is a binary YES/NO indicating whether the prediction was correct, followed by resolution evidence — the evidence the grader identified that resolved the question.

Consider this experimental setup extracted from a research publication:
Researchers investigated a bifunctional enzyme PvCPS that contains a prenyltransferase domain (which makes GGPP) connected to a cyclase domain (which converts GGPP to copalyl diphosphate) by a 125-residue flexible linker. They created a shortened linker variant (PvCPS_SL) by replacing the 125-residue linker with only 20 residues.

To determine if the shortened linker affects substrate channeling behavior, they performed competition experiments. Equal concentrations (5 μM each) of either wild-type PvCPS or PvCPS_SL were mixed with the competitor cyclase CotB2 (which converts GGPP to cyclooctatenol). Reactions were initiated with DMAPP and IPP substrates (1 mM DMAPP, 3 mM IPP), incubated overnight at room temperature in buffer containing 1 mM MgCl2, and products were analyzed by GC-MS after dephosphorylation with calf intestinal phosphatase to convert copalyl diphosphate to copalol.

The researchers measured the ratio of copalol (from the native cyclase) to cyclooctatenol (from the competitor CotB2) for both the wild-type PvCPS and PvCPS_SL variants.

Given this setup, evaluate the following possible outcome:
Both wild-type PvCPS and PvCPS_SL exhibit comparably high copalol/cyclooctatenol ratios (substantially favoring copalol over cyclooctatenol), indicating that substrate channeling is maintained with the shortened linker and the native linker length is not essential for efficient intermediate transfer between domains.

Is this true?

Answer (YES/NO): NO